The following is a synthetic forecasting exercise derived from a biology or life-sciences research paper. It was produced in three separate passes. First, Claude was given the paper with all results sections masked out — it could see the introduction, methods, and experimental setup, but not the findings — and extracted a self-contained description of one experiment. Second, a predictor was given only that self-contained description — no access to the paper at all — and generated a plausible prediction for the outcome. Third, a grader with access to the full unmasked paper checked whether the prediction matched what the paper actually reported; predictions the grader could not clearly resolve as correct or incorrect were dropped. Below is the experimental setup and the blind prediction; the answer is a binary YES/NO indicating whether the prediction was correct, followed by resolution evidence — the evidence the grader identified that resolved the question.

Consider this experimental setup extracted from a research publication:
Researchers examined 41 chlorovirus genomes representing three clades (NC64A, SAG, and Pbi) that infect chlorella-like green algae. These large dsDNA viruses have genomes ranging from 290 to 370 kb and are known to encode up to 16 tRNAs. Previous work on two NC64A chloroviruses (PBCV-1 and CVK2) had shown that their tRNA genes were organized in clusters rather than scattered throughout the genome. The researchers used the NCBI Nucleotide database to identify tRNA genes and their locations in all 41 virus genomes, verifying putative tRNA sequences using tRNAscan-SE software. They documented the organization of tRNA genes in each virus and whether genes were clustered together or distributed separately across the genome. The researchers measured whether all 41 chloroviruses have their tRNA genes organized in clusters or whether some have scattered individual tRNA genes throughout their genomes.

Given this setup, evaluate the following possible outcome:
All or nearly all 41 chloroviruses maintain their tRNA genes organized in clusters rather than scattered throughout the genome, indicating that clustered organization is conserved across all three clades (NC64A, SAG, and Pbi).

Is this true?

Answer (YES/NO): YES